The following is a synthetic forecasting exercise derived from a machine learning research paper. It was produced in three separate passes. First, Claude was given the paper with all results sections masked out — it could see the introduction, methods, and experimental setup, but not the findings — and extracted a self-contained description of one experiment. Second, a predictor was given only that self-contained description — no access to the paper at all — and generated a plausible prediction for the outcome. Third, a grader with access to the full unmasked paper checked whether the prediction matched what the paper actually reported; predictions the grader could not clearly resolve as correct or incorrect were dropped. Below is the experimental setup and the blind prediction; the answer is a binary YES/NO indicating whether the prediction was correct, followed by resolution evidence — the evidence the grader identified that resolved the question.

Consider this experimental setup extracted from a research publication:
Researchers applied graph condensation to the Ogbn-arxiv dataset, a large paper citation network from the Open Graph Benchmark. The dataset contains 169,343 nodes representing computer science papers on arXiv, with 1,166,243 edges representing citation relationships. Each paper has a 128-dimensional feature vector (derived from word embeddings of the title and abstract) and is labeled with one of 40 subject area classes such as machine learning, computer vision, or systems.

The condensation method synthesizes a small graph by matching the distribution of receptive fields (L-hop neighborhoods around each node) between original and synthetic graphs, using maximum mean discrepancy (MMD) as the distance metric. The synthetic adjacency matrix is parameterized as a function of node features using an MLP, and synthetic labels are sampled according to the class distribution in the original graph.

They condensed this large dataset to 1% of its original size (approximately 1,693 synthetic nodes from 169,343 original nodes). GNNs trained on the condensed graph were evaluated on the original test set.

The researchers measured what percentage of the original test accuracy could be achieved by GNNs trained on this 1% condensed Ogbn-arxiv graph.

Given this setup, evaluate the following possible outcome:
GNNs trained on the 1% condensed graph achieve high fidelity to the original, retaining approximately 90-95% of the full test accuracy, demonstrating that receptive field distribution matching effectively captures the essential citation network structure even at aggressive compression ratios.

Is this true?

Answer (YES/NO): YES